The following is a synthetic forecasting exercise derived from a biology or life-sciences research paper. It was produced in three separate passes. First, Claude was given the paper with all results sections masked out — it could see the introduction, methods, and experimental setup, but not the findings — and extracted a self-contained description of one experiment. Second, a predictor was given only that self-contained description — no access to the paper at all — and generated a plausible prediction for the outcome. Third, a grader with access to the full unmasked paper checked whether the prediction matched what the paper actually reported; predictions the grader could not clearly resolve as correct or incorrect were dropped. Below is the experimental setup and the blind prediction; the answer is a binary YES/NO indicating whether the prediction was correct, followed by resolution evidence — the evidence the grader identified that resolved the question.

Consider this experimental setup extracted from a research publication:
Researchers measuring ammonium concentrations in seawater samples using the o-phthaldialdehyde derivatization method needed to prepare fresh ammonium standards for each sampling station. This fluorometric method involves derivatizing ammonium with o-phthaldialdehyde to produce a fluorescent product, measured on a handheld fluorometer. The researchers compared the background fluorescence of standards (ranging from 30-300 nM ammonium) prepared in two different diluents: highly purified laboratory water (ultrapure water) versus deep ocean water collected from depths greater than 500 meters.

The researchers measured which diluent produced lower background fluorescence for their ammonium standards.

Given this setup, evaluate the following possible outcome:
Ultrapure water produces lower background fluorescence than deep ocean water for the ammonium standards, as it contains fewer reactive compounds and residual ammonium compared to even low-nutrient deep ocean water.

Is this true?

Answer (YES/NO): NO